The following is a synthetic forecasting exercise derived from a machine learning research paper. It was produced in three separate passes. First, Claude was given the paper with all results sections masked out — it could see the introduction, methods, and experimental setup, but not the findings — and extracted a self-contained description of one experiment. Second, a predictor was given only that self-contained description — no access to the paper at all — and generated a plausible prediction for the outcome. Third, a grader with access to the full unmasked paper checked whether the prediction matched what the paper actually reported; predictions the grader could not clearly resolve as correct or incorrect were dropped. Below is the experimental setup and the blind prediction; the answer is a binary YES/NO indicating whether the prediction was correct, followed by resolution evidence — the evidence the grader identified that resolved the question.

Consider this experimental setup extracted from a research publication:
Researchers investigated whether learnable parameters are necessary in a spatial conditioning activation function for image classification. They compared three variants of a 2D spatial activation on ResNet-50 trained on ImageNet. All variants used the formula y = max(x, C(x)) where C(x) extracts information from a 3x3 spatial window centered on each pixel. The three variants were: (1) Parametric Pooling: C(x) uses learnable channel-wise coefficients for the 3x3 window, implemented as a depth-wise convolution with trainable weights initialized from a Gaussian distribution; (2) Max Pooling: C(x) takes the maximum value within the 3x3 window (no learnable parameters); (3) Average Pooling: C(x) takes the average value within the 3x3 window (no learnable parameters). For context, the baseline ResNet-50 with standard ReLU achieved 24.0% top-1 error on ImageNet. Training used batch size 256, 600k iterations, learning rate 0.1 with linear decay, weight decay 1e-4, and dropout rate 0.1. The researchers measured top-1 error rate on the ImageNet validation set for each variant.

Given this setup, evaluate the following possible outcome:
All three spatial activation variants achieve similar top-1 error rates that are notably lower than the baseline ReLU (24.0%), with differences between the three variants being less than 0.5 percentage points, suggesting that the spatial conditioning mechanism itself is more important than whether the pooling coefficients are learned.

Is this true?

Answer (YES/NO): NO